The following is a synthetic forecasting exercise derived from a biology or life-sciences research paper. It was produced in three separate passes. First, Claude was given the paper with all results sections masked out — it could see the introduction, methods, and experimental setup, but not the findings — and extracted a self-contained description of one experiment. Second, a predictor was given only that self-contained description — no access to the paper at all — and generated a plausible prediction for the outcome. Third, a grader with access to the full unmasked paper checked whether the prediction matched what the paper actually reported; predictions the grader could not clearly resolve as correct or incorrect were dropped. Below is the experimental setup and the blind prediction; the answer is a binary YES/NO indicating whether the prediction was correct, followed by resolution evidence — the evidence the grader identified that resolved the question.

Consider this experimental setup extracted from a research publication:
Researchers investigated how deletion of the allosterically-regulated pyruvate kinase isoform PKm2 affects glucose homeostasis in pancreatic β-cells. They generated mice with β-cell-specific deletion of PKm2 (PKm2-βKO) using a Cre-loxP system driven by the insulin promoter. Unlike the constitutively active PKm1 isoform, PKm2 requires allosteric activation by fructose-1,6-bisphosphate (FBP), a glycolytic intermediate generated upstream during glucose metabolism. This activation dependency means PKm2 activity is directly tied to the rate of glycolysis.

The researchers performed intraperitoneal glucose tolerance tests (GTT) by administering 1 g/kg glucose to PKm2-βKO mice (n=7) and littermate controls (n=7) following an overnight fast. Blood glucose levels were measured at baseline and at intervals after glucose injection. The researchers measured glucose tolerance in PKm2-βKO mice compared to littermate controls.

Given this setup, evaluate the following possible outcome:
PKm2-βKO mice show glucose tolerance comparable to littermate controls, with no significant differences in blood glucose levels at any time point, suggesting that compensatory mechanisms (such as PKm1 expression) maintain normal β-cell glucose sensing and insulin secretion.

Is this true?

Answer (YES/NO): YES